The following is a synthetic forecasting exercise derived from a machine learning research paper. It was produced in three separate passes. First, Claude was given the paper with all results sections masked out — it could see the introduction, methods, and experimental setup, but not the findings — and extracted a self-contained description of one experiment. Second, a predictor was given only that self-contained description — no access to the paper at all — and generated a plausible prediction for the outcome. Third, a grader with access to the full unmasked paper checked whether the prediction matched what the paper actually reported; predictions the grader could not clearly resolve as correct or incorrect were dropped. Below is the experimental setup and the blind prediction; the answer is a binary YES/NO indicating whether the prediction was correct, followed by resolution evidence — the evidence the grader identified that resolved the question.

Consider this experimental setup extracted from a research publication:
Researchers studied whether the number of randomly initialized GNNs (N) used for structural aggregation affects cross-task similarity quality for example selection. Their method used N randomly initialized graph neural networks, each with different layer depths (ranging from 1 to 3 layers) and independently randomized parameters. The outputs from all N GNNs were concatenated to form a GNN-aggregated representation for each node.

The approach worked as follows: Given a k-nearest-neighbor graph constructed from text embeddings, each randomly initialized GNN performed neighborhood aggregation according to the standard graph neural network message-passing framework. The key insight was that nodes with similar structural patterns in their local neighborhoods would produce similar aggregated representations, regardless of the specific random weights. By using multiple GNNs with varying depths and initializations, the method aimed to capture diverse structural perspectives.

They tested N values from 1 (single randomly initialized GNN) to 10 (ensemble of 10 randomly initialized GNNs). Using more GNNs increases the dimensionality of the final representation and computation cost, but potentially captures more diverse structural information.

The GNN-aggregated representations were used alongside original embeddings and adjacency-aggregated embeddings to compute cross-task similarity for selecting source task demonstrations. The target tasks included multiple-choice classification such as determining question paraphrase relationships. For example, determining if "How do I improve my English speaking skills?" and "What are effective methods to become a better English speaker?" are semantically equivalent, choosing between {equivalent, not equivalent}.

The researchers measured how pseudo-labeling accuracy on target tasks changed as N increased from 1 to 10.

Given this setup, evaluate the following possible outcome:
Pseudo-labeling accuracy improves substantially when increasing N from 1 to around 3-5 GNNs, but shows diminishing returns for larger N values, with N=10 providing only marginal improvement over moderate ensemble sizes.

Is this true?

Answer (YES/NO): NO